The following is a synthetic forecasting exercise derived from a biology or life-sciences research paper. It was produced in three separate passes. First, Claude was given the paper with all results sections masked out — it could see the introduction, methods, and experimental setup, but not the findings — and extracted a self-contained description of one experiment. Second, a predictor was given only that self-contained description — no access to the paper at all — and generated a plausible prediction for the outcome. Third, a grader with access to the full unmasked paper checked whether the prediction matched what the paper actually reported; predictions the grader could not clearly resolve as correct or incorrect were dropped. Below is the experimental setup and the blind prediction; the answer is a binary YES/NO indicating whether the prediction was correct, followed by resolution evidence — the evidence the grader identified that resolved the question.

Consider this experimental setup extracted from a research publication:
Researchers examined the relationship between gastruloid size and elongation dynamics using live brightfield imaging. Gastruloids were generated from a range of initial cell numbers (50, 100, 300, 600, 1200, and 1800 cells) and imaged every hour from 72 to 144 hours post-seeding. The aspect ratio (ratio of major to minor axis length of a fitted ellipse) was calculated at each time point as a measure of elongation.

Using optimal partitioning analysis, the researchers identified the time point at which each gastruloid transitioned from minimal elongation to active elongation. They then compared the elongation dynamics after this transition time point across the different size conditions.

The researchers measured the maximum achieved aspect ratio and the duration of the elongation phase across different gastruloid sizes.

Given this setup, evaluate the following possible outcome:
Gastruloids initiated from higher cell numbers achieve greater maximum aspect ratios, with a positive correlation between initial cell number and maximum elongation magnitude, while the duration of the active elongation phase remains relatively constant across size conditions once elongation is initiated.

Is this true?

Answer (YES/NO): NO